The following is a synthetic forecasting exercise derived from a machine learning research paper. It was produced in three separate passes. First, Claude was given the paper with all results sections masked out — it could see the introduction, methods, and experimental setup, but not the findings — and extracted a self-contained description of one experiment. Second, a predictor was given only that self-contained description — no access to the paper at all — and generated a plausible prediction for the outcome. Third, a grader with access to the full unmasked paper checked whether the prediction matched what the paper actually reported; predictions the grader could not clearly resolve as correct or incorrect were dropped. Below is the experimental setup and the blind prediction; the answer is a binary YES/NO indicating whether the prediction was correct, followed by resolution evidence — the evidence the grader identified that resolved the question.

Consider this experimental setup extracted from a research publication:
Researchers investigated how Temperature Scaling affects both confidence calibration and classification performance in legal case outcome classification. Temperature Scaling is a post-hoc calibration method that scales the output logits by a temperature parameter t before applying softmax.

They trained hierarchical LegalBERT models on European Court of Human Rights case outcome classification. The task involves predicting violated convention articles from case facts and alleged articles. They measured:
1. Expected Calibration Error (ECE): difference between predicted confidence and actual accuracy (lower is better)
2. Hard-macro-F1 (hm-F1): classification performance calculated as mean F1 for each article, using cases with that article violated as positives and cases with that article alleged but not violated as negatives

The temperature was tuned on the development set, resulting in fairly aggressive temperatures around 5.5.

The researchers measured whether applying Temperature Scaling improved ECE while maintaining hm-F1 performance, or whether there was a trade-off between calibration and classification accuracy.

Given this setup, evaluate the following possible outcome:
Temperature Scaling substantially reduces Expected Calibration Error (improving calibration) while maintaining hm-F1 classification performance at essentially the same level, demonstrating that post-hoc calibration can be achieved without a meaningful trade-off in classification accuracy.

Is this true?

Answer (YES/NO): YES